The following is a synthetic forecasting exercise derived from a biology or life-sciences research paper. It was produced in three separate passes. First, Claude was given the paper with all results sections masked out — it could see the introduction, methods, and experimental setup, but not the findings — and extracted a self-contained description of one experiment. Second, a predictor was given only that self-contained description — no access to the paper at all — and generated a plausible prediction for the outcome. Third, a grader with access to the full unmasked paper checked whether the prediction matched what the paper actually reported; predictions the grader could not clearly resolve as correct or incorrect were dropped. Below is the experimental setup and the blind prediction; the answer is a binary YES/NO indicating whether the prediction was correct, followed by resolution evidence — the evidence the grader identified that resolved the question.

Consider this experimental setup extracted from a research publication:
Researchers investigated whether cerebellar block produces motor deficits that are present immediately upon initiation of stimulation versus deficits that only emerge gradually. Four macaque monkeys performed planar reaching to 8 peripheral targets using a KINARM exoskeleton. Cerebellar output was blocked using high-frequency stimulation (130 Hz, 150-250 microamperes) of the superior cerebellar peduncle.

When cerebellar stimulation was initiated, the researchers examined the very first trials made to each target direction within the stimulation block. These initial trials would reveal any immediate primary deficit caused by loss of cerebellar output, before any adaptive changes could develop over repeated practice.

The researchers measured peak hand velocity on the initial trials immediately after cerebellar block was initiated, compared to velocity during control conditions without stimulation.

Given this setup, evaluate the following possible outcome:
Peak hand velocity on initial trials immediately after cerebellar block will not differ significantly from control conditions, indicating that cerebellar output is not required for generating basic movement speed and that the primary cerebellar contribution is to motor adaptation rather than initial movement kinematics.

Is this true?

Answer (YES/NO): NO